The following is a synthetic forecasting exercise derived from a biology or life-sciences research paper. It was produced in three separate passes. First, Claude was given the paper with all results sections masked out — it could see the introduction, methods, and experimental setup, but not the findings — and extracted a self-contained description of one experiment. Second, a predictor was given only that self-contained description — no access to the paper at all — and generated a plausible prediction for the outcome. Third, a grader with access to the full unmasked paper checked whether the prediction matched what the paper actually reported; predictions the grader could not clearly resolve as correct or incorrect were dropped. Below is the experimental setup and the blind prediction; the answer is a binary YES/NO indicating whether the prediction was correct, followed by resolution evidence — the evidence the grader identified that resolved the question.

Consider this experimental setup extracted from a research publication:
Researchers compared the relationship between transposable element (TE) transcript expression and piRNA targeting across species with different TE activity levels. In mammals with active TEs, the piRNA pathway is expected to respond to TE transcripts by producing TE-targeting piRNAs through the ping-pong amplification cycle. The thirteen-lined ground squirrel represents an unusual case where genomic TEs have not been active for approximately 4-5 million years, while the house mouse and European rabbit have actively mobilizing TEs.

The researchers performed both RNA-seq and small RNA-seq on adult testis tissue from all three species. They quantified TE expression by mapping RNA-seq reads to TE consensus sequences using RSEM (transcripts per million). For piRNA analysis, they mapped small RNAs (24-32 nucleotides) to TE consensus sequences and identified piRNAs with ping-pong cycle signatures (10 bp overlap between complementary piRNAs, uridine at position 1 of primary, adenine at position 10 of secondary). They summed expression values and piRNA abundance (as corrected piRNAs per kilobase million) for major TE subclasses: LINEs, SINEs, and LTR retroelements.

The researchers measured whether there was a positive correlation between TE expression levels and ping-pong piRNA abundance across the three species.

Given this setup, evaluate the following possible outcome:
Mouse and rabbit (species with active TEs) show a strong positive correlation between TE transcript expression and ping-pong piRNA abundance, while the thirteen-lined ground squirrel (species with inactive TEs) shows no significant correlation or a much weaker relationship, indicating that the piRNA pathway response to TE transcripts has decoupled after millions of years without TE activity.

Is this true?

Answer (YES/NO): NO